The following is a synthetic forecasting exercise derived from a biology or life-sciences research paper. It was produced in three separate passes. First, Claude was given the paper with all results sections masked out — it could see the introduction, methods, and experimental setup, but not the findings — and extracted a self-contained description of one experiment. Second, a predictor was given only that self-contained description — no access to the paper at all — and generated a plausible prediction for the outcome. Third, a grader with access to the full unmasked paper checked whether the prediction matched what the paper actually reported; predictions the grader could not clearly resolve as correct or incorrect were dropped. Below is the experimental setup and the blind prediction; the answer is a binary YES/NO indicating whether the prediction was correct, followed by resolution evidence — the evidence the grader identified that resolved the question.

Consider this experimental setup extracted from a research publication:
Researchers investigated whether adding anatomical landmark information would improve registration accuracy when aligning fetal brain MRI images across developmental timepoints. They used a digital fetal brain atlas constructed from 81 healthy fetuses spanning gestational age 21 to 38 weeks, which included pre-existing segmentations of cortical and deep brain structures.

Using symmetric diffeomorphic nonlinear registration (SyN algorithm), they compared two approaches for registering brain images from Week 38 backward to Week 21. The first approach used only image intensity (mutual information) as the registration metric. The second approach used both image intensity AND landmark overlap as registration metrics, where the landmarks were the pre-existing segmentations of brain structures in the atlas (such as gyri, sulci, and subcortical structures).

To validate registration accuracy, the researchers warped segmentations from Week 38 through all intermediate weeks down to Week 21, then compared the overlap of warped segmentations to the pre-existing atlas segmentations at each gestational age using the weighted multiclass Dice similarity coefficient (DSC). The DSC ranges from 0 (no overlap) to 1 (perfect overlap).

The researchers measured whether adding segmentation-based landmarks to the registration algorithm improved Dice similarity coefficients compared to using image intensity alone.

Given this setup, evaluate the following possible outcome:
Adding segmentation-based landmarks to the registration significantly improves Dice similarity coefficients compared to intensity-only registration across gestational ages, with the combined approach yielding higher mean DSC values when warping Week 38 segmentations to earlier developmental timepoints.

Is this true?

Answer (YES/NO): NO